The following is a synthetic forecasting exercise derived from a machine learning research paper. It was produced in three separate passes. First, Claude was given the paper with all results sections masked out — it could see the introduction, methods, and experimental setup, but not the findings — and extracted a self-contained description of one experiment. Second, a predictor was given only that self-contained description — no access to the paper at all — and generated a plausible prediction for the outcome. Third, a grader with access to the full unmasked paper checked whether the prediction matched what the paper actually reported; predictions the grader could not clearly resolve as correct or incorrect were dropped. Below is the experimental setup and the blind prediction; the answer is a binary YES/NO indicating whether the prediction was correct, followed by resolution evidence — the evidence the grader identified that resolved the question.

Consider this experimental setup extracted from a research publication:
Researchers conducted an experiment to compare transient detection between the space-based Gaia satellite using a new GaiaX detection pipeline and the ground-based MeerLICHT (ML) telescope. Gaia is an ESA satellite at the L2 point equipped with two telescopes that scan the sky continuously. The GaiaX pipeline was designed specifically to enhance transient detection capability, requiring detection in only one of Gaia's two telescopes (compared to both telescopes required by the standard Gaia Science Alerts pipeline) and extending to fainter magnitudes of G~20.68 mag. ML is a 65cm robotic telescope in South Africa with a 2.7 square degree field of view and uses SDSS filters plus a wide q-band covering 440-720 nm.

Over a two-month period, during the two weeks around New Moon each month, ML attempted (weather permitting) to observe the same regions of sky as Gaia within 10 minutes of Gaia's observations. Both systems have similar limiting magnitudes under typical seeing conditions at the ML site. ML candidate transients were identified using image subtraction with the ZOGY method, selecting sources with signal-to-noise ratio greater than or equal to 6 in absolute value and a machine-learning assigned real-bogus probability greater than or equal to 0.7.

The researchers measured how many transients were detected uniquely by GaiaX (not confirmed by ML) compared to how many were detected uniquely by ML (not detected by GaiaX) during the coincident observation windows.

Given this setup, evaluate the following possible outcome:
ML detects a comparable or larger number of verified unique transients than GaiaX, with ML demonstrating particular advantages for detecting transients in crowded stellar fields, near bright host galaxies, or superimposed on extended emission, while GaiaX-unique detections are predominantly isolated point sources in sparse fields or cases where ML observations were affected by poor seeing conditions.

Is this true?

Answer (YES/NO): NO